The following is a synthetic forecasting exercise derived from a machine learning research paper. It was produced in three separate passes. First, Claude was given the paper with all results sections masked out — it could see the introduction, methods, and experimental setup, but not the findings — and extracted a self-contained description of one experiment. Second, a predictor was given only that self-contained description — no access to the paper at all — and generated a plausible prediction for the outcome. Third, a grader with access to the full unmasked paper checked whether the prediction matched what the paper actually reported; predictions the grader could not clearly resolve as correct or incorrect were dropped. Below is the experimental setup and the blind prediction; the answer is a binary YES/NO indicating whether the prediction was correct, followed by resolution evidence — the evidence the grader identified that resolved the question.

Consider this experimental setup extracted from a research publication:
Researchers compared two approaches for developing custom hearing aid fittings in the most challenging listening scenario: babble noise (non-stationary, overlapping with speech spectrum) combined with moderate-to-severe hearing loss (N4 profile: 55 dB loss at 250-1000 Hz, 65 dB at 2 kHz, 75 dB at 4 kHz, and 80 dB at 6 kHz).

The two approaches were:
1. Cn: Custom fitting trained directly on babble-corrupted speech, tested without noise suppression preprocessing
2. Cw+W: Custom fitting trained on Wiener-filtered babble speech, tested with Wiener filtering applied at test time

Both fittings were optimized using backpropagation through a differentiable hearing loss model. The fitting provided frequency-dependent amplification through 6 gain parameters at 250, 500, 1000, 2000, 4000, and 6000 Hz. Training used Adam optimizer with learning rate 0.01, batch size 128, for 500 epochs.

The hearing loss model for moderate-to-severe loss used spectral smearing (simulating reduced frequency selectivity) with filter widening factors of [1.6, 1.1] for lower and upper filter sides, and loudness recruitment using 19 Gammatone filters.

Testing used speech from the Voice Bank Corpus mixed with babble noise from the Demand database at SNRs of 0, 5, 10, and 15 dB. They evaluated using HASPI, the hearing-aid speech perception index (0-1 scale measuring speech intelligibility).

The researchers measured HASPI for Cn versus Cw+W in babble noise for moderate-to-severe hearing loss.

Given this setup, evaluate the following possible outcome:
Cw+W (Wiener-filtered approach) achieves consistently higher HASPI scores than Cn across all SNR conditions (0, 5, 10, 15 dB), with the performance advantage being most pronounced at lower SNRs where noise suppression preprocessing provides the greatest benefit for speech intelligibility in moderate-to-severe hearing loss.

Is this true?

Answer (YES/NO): NO